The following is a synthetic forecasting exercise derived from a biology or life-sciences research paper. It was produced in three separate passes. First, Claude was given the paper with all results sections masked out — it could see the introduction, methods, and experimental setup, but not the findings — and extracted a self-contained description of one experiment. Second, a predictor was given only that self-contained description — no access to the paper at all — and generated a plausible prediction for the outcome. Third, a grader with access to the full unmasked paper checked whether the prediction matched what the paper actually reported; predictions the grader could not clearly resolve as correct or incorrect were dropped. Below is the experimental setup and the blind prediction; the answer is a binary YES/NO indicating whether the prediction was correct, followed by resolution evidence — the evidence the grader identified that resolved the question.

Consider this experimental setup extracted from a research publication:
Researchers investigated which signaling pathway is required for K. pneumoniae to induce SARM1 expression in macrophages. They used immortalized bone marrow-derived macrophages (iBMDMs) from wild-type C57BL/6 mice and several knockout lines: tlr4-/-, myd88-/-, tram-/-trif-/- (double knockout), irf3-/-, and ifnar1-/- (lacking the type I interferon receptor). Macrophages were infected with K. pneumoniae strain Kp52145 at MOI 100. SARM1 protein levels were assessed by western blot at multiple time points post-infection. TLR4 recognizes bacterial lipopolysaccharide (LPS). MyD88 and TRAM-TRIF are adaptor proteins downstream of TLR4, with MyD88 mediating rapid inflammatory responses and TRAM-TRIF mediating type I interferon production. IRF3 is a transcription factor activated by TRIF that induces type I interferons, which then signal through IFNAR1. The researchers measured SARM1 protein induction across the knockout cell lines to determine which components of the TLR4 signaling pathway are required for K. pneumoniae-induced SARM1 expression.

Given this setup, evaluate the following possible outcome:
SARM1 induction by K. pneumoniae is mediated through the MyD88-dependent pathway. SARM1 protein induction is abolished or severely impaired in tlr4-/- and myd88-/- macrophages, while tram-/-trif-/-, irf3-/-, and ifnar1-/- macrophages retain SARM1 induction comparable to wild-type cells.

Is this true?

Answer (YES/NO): NO